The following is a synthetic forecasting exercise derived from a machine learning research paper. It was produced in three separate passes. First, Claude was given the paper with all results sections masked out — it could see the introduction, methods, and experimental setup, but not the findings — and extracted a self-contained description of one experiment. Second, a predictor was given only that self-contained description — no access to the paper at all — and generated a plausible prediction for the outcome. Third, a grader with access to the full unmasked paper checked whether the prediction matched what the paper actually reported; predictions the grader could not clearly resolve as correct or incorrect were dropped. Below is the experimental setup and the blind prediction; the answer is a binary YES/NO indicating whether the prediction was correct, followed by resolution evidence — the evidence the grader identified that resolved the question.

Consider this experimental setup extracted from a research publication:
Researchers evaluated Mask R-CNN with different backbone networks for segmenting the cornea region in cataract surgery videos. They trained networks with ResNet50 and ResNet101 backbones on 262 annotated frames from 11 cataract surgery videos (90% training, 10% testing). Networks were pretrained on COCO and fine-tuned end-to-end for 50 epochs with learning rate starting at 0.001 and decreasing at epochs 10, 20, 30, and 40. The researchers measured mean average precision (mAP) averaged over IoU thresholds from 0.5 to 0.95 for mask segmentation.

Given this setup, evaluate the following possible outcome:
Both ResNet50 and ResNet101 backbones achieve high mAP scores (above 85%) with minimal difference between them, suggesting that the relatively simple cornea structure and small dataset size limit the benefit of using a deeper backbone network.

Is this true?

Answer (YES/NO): YES